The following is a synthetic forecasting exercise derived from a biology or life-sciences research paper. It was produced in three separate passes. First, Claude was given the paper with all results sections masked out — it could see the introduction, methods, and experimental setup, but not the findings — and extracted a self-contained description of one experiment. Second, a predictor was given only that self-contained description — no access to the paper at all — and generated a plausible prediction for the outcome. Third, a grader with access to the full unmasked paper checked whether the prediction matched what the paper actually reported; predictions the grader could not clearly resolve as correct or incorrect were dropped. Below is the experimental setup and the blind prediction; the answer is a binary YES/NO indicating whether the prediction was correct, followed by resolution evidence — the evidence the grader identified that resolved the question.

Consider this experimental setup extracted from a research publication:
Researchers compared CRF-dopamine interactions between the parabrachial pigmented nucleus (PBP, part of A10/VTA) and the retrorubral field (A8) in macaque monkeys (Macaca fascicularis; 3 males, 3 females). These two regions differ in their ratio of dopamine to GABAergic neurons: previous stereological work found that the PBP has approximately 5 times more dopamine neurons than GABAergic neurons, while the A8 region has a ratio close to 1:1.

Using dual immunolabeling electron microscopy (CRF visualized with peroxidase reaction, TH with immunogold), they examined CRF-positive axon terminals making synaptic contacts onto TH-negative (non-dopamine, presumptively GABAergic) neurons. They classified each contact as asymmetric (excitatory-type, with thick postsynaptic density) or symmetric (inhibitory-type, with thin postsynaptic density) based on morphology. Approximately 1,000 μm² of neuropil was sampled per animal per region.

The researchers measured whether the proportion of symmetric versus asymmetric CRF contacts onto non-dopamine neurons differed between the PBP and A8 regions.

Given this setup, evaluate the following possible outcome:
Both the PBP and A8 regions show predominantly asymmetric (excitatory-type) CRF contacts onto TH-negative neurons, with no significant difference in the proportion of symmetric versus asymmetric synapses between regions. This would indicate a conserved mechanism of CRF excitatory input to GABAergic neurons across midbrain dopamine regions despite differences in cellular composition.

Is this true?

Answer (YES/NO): NO